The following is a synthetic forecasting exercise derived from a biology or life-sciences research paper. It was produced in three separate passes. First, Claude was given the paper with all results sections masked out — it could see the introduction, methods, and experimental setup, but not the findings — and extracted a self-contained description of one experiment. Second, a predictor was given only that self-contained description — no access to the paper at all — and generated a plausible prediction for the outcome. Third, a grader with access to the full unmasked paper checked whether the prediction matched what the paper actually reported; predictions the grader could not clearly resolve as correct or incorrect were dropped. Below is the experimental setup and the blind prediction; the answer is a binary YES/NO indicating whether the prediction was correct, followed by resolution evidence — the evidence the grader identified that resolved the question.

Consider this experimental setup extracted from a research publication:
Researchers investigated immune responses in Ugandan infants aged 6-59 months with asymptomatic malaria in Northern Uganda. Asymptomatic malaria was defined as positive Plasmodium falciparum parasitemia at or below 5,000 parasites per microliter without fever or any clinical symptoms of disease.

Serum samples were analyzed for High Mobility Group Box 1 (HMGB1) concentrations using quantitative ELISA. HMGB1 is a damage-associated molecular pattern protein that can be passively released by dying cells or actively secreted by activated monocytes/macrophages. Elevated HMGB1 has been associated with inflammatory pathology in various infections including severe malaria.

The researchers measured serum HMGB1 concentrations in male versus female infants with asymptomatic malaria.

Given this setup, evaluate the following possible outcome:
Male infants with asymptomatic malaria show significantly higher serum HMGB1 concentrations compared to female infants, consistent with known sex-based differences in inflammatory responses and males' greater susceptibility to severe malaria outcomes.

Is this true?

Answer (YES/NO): NO